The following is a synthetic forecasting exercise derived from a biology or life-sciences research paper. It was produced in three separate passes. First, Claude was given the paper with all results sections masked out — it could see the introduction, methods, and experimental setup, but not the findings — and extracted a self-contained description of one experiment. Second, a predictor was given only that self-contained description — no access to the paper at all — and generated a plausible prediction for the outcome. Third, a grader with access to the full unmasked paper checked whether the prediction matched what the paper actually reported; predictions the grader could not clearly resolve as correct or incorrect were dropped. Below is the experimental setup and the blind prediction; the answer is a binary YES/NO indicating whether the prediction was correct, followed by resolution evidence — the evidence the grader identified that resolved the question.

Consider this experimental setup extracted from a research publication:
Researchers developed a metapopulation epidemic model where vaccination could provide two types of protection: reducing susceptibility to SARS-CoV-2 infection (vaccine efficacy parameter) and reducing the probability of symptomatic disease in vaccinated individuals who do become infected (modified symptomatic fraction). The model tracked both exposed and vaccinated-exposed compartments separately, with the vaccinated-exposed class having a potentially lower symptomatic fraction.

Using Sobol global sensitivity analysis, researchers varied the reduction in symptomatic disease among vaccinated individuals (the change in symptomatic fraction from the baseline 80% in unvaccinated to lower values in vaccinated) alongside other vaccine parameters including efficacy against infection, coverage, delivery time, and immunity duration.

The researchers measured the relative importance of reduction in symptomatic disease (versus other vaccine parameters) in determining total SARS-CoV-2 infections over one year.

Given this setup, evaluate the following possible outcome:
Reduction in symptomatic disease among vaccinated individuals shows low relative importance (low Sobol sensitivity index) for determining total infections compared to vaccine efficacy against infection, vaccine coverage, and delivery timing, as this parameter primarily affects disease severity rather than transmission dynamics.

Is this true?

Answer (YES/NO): YES